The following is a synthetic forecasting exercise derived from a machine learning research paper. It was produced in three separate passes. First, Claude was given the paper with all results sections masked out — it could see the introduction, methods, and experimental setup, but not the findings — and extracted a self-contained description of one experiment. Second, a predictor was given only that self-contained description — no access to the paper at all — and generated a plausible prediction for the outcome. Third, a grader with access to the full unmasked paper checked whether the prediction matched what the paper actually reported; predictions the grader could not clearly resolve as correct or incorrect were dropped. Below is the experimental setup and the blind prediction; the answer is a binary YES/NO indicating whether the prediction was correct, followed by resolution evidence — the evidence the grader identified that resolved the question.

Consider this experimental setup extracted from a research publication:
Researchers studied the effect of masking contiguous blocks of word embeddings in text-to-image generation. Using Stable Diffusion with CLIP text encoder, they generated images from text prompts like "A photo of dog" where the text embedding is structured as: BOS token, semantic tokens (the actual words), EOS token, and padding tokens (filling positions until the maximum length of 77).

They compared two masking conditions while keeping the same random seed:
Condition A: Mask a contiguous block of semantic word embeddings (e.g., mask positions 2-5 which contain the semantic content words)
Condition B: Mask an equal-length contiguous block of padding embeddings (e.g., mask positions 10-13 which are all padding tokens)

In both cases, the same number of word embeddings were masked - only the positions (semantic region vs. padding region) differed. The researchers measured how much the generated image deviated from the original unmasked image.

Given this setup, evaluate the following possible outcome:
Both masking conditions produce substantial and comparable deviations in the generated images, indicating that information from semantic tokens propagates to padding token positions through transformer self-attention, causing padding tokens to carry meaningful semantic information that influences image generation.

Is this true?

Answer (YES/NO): NO